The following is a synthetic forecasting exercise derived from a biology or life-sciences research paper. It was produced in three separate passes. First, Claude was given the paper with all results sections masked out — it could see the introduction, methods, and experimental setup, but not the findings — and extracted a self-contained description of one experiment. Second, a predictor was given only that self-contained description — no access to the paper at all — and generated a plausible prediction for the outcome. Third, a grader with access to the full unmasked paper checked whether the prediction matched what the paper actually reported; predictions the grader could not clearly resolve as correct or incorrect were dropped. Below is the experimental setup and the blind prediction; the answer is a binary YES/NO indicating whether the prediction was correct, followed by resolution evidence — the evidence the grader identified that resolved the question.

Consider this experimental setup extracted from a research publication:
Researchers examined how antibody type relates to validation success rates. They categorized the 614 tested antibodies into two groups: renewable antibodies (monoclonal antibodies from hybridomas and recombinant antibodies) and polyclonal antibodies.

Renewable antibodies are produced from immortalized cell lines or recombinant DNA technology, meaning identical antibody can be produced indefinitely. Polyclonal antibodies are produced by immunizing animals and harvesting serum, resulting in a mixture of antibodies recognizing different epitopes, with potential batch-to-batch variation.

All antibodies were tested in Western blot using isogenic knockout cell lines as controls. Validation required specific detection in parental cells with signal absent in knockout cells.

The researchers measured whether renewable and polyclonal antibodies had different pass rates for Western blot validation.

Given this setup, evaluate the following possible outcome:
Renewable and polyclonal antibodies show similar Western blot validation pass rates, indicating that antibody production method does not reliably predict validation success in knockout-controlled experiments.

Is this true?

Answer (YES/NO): NO